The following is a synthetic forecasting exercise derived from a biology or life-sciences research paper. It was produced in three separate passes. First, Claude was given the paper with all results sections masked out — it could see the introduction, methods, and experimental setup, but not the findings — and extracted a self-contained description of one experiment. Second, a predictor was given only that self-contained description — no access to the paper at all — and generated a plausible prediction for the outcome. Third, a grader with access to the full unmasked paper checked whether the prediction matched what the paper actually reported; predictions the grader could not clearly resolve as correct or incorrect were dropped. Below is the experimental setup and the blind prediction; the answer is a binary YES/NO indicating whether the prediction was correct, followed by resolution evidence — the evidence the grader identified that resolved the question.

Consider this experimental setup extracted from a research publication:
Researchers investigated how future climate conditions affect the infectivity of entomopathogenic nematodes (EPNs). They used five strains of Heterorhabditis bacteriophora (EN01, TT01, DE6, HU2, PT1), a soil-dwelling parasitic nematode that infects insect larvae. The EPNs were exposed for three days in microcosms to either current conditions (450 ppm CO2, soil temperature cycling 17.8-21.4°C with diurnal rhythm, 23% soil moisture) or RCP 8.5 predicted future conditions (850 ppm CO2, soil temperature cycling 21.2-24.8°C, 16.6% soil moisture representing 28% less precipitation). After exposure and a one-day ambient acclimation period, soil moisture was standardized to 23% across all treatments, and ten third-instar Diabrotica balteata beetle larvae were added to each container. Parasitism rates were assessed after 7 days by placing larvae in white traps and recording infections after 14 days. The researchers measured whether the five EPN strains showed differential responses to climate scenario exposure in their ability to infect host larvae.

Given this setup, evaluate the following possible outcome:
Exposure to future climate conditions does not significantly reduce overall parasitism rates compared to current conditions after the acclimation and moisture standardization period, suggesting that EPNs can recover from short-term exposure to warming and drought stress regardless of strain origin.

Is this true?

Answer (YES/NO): YES